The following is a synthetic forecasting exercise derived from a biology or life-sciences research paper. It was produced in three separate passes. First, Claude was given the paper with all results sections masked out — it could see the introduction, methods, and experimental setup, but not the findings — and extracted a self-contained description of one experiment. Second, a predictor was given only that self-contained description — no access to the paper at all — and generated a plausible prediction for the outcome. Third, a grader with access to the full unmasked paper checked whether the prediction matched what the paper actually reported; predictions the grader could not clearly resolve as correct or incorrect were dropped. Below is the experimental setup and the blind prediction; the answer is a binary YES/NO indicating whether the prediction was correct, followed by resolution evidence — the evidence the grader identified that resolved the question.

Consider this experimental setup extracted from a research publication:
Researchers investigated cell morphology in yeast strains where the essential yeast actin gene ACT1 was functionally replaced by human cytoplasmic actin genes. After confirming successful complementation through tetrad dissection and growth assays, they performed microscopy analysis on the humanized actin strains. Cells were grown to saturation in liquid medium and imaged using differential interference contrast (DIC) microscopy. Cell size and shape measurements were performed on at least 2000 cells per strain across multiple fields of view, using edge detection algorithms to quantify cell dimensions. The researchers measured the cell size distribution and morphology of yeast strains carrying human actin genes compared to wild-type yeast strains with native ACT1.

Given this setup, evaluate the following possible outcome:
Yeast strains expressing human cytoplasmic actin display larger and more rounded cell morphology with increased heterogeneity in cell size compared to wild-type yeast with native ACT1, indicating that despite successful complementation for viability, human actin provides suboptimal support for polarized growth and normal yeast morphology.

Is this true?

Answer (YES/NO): NO